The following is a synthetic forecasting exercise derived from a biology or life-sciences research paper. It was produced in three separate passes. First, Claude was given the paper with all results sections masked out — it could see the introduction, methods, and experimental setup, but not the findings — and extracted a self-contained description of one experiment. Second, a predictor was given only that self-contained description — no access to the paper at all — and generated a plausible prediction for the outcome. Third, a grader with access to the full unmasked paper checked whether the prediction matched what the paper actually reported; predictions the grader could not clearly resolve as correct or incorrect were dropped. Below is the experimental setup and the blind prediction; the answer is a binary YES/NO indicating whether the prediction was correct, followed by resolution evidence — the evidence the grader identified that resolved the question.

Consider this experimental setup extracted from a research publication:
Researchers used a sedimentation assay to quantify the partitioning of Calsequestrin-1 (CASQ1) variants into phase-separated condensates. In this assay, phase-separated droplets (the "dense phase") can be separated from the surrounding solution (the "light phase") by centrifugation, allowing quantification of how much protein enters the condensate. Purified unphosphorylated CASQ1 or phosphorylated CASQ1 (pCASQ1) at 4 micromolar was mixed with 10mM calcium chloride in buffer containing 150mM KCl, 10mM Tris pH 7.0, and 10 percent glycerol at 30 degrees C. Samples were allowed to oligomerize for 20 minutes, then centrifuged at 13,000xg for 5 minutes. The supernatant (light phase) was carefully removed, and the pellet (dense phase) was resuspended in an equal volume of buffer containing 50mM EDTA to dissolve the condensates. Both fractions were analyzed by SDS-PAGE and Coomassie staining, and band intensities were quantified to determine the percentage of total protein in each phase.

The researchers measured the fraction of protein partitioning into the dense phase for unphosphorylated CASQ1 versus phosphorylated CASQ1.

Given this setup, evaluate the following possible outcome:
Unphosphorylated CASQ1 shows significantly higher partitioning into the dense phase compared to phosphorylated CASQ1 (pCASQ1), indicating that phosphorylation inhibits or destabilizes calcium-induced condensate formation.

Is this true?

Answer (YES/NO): NO